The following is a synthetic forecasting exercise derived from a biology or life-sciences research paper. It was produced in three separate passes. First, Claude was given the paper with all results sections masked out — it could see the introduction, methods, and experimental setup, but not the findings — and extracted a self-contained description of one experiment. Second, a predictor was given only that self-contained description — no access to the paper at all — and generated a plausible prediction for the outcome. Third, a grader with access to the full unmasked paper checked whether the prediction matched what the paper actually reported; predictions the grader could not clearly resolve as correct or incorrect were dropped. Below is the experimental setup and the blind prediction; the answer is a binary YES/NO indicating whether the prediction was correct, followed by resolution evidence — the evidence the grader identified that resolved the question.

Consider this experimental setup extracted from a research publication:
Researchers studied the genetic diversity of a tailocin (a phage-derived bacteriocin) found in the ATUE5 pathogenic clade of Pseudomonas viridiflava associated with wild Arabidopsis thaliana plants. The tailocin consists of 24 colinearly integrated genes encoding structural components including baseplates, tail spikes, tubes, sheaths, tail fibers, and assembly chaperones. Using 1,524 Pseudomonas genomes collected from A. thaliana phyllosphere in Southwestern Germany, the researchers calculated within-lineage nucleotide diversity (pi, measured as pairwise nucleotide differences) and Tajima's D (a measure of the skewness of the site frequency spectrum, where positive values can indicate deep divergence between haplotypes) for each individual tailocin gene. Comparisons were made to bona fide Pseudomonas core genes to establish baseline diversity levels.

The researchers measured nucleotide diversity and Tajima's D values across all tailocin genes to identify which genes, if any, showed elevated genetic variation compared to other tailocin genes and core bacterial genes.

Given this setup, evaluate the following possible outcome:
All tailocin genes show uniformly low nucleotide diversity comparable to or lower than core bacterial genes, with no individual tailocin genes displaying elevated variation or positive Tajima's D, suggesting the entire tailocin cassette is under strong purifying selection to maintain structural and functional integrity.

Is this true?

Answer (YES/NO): NO